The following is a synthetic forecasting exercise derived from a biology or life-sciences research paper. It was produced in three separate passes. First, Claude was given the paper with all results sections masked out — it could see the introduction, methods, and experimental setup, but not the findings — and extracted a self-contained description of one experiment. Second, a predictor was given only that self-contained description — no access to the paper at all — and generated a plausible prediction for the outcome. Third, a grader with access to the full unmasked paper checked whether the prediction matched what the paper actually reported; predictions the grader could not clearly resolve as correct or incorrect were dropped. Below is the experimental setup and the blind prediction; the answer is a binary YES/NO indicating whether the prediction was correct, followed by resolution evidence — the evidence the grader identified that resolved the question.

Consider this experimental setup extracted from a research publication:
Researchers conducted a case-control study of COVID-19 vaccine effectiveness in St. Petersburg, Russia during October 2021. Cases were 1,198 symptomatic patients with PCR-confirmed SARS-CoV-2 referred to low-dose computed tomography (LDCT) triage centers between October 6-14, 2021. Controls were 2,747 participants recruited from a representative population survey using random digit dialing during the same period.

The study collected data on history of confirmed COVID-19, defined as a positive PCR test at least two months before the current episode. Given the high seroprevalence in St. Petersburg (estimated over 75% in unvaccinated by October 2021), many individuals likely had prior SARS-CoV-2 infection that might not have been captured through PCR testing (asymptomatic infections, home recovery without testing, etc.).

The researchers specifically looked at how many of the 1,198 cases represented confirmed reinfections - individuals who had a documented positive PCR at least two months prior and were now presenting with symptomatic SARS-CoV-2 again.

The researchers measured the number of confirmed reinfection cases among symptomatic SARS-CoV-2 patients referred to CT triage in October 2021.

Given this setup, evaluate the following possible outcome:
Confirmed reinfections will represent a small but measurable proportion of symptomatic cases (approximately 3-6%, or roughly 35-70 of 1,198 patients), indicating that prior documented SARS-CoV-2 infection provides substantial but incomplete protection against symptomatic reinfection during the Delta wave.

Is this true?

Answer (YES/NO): NO